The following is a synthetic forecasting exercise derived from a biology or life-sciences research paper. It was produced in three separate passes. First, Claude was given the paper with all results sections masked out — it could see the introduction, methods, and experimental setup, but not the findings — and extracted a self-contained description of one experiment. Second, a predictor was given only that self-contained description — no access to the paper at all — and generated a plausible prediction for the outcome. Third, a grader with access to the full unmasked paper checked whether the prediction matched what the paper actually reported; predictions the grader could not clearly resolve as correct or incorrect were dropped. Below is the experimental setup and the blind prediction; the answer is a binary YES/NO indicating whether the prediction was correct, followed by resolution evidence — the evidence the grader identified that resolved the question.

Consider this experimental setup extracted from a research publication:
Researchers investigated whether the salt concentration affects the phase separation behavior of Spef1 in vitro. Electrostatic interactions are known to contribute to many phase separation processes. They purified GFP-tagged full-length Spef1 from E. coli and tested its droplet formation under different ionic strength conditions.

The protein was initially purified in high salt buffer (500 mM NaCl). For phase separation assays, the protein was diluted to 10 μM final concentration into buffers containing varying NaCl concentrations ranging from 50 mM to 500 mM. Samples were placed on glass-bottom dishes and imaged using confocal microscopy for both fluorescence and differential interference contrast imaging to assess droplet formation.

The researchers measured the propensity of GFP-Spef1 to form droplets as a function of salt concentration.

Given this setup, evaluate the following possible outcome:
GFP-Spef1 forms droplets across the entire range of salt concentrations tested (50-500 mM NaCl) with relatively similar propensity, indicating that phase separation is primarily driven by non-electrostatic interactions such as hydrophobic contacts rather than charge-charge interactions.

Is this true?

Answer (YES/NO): NO